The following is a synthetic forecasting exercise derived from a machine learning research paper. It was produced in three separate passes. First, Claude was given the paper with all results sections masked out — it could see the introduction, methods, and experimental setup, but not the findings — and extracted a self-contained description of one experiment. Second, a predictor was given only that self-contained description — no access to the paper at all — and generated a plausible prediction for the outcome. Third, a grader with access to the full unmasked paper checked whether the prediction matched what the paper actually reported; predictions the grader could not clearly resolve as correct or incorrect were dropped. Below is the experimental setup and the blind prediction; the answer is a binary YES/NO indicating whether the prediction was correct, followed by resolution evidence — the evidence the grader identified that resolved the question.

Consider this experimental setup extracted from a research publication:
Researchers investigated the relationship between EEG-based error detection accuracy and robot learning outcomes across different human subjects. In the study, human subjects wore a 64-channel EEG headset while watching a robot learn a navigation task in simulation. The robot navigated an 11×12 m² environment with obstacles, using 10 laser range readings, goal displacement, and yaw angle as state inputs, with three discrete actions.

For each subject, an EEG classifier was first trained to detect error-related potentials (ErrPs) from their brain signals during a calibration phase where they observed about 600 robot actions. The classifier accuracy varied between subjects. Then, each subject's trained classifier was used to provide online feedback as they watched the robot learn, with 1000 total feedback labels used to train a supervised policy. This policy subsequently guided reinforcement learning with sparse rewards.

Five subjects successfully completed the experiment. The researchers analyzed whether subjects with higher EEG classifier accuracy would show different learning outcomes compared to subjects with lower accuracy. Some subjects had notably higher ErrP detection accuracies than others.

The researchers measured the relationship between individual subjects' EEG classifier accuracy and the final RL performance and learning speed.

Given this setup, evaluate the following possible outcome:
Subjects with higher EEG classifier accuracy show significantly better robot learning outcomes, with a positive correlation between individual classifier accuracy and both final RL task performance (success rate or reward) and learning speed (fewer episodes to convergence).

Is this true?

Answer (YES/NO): YES